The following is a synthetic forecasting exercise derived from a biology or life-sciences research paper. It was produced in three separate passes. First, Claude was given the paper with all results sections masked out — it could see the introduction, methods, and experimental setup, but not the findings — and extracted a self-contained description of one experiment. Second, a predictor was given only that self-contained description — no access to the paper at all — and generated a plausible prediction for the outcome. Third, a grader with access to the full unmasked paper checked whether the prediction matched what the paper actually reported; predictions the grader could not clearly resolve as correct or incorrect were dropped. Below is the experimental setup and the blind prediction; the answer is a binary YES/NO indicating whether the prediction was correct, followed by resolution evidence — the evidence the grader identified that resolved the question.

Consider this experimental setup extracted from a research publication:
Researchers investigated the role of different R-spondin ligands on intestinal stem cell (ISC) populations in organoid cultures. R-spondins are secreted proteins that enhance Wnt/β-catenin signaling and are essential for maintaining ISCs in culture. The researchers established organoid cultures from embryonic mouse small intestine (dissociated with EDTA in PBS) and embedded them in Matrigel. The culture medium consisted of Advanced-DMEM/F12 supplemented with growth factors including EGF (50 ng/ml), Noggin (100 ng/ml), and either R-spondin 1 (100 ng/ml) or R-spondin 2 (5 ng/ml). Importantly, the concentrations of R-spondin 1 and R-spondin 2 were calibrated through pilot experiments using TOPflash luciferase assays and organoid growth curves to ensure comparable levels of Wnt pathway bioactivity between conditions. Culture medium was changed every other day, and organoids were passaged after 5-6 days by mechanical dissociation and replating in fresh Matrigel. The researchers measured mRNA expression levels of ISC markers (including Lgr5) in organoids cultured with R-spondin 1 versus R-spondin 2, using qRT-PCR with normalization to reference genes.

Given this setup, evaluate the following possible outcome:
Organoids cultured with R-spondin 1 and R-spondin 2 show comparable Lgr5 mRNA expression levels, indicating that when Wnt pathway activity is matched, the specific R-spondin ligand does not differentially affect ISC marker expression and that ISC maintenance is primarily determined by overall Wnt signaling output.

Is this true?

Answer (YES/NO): NO